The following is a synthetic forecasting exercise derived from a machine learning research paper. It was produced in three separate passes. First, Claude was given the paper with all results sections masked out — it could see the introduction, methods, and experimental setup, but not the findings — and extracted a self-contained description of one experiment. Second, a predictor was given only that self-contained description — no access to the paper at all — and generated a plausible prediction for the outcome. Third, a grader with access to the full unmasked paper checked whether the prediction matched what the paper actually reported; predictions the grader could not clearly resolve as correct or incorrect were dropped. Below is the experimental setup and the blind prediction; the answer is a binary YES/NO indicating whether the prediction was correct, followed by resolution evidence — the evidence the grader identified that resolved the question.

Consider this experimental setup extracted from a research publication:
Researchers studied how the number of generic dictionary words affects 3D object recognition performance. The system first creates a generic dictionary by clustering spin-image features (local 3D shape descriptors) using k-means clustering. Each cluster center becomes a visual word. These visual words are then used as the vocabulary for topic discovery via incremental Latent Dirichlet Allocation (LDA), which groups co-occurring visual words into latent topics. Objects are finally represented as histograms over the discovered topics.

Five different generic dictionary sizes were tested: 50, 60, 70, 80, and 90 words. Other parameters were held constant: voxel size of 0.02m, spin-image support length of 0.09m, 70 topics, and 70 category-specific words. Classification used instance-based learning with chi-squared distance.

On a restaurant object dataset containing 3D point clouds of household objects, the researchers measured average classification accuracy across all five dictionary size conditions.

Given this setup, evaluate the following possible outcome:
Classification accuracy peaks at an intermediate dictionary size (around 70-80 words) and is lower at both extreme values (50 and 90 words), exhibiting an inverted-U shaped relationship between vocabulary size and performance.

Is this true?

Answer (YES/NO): NO